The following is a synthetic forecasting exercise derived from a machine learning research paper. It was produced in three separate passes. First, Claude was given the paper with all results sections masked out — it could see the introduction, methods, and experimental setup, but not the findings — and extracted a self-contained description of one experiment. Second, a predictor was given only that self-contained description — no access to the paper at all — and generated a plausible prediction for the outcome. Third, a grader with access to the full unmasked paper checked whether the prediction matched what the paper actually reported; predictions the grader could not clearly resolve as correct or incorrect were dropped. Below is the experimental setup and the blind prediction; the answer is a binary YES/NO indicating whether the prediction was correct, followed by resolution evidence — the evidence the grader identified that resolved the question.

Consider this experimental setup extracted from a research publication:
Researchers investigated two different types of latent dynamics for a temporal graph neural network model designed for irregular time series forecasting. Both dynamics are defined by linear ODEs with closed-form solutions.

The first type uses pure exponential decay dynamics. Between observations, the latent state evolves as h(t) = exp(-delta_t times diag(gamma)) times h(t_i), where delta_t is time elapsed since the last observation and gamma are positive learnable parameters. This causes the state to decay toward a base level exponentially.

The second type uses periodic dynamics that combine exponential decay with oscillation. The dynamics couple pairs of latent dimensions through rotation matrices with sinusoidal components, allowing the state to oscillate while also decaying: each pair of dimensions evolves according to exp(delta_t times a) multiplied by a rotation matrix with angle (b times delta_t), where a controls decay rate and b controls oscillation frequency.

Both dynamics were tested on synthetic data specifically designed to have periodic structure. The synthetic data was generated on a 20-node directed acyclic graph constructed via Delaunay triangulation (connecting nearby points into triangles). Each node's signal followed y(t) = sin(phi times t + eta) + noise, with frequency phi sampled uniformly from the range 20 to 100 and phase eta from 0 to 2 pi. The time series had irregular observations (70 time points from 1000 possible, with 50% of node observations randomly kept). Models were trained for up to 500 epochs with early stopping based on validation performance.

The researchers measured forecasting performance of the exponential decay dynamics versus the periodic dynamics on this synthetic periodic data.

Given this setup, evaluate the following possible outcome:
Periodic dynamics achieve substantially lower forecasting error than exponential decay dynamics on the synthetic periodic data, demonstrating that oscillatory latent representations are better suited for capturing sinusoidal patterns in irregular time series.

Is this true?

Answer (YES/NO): YES